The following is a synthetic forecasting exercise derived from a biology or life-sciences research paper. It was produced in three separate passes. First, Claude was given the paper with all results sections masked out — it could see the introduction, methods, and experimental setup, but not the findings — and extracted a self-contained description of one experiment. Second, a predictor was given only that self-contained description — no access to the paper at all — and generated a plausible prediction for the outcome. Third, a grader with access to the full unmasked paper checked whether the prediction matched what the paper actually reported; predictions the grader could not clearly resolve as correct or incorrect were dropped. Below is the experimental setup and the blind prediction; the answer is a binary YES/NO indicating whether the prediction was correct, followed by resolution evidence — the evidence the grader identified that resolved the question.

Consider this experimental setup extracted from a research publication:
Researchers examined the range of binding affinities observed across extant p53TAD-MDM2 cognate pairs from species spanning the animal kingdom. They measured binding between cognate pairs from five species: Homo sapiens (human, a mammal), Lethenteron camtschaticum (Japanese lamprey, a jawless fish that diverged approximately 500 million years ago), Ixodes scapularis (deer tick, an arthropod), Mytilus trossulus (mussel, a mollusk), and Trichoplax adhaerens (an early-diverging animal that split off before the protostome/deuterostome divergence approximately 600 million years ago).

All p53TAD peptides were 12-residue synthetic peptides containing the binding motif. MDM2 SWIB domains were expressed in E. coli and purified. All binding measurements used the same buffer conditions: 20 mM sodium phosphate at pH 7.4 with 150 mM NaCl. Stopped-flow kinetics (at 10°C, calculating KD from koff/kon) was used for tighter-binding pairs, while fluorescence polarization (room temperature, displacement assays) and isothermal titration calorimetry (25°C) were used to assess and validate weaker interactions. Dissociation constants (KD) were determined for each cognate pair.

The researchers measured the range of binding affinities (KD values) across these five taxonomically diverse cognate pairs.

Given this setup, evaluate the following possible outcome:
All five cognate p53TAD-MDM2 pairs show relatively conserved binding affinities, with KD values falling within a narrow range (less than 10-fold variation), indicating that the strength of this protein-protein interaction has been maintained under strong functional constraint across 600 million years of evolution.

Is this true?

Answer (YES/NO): NO